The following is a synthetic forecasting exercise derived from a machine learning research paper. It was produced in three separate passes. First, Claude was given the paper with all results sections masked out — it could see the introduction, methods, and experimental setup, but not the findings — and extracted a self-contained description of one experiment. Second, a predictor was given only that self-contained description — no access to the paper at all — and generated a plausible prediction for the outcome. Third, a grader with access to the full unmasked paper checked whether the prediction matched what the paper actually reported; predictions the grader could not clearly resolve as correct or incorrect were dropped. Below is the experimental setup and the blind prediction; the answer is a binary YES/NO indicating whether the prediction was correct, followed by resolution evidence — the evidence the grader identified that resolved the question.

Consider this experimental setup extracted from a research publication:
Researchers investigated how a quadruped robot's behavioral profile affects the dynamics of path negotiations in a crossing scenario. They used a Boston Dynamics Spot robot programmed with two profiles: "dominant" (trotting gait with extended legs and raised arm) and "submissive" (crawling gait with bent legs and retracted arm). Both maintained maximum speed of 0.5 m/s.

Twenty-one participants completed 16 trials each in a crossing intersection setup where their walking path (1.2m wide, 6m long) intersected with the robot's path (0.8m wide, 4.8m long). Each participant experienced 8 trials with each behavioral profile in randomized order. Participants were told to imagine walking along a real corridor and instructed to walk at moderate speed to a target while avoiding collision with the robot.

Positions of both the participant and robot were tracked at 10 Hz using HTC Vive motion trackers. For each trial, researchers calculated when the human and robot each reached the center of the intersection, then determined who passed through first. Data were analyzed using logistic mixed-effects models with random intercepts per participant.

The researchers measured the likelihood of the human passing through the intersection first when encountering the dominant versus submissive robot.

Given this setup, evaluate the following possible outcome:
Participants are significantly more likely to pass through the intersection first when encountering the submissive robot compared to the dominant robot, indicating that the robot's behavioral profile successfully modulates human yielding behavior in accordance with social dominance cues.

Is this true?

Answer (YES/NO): NO